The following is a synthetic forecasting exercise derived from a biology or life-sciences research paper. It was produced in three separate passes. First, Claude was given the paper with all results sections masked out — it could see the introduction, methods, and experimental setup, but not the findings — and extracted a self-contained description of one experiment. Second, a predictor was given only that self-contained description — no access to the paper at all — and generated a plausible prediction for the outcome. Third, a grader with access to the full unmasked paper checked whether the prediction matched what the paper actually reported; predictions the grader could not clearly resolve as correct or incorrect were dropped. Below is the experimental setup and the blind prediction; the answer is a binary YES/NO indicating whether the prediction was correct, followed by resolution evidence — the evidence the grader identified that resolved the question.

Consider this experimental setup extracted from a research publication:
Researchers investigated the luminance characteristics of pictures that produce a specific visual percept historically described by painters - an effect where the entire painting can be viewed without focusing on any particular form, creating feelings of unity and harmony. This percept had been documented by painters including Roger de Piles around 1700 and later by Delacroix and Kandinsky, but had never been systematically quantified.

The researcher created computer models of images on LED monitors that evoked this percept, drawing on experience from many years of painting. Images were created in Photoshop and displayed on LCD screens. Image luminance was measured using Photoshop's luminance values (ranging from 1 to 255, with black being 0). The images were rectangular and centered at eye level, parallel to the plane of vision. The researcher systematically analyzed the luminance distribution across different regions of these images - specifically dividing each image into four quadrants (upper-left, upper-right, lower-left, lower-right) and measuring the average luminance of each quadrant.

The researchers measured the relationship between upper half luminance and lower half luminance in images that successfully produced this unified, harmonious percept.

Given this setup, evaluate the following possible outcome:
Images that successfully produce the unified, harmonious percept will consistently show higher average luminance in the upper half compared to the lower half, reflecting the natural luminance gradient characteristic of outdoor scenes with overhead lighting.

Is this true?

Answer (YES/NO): NO